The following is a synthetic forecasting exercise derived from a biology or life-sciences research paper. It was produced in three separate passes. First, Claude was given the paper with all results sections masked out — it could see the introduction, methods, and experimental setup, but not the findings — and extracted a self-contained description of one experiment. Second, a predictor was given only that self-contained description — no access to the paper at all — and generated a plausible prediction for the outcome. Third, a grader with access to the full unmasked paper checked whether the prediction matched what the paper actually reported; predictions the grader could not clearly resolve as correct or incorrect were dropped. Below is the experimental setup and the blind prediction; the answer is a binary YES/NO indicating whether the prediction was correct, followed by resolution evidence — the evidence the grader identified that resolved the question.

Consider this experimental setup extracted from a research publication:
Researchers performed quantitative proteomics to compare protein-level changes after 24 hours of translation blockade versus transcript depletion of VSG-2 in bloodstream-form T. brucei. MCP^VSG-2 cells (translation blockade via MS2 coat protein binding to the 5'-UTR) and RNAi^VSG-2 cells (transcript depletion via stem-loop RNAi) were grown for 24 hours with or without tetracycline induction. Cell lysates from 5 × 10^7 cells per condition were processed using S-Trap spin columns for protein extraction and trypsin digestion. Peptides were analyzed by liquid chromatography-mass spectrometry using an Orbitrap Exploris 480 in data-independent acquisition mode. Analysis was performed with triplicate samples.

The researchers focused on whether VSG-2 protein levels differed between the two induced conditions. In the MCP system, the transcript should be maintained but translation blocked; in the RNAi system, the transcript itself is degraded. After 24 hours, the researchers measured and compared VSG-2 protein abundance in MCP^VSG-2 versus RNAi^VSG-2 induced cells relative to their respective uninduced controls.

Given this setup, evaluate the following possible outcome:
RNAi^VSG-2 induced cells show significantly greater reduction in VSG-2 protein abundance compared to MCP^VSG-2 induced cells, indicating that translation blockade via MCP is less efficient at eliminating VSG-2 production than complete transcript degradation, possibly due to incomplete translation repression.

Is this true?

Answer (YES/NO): NO